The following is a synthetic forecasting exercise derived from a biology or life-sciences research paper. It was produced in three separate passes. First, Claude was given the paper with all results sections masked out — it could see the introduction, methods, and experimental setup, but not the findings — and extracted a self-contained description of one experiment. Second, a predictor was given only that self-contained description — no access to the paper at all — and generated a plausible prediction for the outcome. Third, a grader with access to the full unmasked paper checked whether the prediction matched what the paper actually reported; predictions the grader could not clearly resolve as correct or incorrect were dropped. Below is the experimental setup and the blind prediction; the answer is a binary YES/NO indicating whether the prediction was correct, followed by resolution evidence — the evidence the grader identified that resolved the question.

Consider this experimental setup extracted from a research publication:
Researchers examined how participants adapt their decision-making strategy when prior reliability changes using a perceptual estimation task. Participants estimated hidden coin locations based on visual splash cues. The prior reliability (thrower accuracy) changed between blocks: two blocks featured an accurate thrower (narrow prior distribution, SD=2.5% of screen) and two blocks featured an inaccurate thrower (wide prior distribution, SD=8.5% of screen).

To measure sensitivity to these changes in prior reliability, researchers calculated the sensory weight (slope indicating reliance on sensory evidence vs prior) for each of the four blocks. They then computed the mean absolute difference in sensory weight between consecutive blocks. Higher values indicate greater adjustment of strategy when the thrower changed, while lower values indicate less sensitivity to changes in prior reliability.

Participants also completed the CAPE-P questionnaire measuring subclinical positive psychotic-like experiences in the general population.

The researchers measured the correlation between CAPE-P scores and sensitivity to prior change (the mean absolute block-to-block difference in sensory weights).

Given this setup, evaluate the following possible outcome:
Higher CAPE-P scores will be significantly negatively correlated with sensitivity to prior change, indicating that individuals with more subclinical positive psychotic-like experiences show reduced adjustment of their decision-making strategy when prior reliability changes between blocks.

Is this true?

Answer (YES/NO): NO